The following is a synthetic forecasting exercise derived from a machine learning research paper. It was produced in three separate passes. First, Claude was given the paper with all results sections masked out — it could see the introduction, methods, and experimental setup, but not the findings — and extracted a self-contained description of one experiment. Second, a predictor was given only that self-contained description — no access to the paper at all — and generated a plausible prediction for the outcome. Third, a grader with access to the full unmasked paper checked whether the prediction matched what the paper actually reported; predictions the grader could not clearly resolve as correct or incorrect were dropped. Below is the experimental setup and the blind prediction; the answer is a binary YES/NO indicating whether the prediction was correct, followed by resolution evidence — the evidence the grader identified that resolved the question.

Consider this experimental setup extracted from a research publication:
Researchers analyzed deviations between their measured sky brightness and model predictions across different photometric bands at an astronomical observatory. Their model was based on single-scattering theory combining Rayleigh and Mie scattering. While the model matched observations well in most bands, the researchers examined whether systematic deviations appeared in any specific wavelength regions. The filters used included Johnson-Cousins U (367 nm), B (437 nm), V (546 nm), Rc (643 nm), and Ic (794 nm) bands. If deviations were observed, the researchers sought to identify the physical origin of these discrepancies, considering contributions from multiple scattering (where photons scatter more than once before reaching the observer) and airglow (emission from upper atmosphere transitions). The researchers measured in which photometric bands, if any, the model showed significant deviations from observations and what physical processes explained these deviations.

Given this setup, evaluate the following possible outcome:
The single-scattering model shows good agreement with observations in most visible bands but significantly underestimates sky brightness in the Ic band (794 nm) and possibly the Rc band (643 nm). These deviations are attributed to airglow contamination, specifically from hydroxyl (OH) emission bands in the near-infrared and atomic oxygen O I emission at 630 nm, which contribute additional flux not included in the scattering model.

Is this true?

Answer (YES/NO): NO